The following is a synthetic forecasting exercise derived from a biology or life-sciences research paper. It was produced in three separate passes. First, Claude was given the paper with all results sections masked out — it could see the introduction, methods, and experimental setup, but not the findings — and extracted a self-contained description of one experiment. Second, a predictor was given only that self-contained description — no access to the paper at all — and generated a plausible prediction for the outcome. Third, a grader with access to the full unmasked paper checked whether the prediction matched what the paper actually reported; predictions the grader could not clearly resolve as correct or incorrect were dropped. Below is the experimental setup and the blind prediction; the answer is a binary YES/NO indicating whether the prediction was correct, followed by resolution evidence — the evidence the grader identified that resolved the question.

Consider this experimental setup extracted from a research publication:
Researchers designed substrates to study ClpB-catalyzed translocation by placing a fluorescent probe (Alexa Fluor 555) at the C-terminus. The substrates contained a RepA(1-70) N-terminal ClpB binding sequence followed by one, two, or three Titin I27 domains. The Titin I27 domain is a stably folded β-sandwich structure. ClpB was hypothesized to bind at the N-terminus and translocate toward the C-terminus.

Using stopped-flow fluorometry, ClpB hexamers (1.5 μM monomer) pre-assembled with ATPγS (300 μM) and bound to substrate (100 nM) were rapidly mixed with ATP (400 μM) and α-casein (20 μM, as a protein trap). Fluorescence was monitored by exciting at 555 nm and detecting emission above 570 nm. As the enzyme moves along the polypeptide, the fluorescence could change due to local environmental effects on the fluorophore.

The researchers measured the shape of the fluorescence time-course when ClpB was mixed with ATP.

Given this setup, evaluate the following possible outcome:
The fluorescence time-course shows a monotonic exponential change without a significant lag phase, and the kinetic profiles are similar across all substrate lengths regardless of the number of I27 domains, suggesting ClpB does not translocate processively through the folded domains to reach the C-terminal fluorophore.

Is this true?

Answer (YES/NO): NO